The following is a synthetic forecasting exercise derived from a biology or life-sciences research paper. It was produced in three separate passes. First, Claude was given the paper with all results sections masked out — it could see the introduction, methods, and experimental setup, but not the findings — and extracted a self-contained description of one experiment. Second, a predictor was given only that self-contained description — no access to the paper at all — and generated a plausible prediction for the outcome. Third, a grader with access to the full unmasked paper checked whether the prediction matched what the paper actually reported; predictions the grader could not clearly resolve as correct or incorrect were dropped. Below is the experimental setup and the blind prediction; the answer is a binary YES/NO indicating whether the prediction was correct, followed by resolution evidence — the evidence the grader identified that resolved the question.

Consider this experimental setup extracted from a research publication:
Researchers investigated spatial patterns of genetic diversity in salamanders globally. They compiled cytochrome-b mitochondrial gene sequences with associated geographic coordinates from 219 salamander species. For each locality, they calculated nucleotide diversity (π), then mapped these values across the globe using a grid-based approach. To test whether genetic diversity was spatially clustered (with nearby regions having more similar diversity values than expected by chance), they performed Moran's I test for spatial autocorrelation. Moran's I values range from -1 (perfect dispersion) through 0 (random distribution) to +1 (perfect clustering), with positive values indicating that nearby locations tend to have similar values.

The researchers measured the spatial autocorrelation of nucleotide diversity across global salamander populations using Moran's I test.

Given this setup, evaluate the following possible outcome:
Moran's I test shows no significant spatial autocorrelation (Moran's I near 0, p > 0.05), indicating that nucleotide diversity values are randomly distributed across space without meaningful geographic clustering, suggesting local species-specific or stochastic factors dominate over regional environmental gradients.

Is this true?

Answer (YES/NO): NO